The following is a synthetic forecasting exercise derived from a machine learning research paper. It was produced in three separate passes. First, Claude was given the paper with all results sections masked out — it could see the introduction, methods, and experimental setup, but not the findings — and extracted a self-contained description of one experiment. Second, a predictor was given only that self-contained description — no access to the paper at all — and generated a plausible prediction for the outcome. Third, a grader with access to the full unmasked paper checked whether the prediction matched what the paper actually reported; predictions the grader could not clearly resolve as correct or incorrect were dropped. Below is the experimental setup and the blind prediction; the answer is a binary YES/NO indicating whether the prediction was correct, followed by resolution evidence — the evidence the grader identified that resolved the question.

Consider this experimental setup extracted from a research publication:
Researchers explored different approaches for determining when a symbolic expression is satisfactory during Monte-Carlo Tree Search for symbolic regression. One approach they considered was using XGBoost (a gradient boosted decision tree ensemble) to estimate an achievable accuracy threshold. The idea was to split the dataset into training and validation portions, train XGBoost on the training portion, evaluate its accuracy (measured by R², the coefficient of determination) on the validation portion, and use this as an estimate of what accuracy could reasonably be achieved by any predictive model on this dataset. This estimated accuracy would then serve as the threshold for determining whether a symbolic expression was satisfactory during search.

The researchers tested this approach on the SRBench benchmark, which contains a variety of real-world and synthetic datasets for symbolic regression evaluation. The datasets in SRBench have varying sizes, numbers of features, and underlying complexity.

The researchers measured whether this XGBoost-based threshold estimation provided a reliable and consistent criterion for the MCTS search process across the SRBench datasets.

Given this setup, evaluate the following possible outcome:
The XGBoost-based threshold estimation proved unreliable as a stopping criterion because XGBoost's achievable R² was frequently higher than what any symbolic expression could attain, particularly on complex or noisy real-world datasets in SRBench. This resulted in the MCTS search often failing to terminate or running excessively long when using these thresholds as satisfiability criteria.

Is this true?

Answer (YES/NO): NO